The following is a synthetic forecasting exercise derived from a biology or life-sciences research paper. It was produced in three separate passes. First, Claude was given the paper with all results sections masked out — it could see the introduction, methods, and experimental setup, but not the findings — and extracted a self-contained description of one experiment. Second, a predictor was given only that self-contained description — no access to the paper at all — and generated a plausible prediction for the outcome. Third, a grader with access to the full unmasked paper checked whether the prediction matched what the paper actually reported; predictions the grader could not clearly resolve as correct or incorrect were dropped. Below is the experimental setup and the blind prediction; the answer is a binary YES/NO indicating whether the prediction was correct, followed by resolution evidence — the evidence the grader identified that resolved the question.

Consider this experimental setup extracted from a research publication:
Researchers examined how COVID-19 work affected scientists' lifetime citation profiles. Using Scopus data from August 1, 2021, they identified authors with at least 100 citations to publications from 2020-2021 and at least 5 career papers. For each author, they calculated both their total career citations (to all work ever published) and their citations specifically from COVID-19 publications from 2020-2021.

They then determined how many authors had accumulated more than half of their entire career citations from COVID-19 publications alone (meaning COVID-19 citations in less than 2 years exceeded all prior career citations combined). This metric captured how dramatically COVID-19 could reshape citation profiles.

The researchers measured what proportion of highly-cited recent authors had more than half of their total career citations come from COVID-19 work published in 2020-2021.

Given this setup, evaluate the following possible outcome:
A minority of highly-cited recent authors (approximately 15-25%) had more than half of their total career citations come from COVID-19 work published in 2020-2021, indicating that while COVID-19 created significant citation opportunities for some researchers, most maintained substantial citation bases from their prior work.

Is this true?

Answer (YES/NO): NO